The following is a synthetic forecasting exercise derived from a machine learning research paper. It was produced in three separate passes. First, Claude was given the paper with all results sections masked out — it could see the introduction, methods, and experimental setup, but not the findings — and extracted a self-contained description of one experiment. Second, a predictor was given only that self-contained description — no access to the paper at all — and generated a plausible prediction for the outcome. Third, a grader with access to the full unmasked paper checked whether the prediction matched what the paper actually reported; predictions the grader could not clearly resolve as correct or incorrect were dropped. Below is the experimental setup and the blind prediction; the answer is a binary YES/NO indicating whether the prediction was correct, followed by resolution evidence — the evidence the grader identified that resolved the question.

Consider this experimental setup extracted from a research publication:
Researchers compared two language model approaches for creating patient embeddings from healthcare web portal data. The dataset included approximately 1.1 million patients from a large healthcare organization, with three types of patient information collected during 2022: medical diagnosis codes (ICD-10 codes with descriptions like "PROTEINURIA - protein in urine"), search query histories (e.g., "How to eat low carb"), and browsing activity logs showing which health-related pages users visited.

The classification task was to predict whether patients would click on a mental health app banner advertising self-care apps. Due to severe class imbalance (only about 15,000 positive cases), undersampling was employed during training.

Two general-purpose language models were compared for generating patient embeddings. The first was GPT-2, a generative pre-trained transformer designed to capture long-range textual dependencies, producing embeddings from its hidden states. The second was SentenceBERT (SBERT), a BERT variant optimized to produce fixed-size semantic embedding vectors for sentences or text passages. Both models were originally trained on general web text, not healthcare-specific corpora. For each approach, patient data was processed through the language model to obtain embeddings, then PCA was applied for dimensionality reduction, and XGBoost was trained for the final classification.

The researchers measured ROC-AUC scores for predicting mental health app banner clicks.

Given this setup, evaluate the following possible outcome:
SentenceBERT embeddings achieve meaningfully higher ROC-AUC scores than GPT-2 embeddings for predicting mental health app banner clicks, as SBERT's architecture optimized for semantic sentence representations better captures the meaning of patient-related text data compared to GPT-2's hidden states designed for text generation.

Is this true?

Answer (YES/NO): NO